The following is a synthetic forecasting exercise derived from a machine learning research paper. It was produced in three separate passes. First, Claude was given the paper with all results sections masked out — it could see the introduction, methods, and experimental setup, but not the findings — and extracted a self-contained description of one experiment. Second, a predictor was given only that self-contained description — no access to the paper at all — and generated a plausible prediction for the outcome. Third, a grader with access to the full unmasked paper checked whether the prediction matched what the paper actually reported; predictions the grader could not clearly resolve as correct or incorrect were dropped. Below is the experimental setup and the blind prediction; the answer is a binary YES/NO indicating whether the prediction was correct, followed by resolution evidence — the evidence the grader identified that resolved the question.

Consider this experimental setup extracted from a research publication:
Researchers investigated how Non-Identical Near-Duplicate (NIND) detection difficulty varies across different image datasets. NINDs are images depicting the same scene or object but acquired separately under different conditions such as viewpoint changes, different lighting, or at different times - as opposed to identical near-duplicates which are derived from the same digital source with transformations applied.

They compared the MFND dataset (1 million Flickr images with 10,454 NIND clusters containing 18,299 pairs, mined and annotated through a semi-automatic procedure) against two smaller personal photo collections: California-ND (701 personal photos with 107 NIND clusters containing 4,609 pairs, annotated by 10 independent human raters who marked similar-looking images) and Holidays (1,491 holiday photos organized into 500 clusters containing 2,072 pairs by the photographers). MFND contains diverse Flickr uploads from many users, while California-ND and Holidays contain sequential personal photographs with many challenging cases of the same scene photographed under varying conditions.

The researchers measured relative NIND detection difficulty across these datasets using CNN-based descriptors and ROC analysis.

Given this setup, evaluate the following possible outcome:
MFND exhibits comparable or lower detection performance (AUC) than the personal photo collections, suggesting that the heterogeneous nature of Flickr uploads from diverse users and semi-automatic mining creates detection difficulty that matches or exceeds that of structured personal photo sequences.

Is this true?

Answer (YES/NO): NO